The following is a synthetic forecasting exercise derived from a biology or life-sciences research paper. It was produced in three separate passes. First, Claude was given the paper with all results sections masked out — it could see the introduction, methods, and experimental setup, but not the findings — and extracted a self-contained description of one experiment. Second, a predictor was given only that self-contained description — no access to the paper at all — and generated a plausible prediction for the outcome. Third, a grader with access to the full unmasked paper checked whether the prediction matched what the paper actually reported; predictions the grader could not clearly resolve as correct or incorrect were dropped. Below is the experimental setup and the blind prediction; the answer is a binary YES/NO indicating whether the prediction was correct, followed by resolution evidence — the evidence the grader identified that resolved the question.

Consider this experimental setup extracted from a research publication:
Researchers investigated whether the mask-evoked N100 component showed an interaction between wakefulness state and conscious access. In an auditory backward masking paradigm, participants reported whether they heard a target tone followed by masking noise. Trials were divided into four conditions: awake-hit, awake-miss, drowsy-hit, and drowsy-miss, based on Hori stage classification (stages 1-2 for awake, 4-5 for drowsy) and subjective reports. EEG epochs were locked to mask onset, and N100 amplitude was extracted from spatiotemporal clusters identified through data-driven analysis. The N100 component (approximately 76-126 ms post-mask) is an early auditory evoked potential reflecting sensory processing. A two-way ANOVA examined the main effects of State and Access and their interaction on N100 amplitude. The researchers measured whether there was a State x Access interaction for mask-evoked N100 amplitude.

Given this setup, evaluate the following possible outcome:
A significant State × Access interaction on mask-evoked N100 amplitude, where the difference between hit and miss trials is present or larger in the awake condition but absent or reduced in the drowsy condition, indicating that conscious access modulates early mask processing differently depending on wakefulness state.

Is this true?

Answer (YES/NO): YES